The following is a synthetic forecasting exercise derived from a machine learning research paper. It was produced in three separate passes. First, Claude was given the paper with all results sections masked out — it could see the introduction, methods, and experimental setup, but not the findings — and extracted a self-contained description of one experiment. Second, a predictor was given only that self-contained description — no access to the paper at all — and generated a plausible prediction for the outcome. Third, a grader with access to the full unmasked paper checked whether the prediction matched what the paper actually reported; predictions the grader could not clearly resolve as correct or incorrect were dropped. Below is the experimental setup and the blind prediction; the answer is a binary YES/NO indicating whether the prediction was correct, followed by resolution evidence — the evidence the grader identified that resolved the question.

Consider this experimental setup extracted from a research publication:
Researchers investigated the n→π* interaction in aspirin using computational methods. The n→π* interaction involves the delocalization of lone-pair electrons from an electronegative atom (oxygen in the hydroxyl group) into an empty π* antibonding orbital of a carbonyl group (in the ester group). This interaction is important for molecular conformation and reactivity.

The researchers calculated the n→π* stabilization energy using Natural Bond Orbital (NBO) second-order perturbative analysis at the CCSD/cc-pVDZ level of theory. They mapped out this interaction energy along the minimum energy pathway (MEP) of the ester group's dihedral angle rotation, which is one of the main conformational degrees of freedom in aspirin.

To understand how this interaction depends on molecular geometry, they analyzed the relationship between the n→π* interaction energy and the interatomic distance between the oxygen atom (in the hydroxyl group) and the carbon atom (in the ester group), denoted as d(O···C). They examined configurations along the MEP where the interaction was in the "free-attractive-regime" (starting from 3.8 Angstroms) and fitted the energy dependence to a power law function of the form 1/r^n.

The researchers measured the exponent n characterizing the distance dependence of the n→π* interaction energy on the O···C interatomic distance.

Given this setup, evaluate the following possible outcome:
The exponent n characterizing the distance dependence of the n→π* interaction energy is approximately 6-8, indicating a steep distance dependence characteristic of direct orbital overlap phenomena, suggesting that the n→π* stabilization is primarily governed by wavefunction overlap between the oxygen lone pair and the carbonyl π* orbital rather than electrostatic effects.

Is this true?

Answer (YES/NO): NO